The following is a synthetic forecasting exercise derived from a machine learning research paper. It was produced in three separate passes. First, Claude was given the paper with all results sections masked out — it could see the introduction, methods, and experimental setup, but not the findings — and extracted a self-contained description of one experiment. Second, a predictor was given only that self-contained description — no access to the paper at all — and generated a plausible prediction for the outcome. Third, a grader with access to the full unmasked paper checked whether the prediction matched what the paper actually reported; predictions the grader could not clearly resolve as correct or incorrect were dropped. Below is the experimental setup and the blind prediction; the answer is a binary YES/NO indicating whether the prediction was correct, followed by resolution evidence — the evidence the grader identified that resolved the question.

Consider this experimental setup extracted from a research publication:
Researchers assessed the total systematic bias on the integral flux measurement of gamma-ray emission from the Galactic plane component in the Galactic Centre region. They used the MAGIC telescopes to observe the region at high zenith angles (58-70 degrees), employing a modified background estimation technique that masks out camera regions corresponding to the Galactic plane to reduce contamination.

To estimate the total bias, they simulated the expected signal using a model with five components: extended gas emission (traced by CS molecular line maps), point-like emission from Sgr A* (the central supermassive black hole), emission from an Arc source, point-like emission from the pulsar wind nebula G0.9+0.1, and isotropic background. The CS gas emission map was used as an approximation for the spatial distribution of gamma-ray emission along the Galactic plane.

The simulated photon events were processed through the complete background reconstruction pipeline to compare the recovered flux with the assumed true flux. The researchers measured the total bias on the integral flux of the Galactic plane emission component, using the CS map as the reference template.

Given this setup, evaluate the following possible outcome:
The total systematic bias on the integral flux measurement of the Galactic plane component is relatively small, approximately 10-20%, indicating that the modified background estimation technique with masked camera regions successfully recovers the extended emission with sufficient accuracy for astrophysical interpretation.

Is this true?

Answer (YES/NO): NO